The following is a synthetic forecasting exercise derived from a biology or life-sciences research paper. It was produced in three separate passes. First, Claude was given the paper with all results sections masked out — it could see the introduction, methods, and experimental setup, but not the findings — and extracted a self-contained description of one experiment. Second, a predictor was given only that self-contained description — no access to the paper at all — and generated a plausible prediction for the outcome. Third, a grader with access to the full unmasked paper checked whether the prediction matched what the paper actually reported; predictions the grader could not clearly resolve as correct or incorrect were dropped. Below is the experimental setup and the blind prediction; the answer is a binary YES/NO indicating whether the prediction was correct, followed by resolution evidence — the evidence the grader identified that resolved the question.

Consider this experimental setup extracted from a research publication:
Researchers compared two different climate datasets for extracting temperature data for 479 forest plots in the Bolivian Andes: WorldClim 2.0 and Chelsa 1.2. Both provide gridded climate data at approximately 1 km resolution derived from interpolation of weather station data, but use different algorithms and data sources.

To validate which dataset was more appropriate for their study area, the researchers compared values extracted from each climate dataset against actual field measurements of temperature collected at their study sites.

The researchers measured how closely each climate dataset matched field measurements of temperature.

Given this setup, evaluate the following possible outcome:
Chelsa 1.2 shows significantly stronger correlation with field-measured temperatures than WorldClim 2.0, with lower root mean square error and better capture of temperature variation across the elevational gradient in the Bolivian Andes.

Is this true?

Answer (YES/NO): NO